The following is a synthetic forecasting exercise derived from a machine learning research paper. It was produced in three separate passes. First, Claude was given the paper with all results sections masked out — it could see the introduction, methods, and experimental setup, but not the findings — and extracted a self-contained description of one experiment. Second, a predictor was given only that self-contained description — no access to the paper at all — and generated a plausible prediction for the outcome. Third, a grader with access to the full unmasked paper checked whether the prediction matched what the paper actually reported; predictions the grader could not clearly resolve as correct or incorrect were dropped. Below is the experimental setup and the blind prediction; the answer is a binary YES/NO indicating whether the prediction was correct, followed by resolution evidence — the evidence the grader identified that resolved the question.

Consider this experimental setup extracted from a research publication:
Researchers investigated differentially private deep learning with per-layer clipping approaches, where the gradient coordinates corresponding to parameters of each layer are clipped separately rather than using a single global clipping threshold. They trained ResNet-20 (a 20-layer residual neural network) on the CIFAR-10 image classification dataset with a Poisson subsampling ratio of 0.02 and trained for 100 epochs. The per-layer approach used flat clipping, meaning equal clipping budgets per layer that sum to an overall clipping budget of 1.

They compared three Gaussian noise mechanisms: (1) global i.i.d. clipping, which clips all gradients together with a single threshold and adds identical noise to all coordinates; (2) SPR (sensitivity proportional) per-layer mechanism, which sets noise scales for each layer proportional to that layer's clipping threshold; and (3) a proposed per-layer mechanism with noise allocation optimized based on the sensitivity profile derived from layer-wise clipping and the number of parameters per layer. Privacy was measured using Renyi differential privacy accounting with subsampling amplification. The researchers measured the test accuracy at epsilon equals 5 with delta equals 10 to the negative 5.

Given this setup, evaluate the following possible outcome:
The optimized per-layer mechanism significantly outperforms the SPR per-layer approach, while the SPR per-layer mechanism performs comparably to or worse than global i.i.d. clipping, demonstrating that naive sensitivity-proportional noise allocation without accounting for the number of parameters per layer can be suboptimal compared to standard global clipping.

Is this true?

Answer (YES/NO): YES